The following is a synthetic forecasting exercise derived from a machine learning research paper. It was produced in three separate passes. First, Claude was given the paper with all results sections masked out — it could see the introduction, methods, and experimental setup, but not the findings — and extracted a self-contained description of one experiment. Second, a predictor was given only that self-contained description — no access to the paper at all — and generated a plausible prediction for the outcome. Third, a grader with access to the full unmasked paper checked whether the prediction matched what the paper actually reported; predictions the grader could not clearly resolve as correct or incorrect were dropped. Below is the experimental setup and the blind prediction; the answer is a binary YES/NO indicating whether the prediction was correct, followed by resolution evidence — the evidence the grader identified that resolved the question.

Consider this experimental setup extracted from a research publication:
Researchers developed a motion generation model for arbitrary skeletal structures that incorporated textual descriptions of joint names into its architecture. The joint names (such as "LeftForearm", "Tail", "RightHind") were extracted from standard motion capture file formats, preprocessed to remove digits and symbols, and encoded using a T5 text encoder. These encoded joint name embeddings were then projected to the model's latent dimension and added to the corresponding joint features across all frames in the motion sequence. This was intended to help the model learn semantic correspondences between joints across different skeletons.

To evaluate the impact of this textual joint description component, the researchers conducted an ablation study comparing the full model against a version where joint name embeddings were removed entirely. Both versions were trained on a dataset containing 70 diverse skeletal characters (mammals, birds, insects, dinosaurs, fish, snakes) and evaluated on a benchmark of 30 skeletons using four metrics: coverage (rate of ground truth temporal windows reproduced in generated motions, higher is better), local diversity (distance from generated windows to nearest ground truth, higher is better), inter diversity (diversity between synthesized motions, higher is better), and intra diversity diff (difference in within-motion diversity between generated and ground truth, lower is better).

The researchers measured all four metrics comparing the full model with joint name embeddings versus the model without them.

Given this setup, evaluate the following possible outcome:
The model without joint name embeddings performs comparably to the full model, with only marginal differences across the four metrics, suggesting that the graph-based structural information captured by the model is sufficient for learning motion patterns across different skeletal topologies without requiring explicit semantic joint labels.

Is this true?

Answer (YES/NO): NO